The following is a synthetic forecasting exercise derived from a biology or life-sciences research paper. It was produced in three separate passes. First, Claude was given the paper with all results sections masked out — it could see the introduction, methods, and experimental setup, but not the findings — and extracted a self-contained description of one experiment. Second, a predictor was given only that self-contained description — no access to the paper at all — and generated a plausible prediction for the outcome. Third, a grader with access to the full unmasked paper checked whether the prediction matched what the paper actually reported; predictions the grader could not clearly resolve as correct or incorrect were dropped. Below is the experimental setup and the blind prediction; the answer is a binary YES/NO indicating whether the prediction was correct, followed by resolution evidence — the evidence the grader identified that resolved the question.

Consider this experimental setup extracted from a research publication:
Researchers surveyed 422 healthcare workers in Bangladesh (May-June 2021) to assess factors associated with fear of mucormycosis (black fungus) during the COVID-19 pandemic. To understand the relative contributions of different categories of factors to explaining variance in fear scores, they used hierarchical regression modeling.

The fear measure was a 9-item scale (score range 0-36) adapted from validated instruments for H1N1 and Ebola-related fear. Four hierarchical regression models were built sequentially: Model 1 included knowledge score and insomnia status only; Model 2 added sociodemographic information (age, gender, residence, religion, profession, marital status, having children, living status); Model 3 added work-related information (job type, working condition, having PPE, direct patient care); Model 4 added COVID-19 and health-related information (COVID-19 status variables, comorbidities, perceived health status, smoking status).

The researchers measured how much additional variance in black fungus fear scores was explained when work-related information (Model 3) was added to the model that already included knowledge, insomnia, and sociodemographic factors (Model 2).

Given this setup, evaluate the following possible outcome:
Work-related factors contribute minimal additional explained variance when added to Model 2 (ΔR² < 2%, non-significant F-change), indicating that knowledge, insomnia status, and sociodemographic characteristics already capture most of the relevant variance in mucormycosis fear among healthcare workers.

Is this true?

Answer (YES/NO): YES